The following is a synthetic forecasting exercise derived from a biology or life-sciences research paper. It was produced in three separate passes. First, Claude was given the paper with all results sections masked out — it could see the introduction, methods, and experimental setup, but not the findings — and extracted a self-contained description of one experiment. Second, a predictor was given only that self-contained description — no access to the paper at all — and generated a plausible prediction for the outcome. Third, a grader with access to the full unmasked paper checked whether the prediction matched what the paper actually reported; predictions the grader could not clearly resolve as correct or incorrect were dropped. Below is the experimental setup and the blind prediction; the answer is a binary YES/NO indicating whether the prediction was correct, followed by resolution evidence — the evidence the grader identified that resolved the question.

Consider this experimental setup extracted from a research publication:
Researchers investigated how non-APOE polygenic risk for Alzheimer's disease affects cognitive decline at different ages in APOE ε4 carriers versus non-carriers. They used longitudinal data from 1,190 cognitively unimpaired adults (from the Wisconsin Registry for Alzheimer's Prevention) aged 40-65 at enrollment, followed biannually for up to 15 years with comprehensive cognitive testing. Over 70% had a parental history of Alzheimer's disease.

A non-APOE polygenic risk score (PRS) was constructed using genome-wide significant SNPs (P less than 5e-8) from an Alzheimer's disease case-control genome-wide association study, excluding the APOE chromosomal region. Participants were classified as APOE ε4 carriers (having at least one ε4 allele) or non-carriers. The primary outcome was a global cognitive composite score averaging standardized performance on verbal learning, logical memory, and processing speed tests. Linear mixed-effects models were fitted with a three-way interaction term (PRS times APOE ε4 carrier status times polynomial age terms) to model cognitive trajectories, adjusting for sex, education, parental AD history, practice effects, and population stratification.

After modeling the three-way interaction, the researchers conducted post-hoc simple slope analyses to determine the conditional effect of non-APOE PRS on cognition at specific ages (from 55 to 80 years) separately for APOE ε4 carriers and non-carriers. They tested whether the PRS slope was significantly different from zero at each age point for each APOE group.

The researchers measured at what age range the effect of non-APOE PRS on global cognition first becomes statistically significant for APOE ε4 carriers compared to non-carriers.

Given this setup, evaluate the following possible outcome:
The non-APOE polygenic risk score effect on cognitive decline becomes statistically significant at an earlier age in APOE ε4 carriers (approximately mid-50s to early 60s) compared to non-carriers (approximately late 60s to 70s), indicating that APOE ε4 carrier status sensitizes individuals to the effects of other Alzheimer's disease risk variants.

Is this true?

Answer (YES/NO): NO